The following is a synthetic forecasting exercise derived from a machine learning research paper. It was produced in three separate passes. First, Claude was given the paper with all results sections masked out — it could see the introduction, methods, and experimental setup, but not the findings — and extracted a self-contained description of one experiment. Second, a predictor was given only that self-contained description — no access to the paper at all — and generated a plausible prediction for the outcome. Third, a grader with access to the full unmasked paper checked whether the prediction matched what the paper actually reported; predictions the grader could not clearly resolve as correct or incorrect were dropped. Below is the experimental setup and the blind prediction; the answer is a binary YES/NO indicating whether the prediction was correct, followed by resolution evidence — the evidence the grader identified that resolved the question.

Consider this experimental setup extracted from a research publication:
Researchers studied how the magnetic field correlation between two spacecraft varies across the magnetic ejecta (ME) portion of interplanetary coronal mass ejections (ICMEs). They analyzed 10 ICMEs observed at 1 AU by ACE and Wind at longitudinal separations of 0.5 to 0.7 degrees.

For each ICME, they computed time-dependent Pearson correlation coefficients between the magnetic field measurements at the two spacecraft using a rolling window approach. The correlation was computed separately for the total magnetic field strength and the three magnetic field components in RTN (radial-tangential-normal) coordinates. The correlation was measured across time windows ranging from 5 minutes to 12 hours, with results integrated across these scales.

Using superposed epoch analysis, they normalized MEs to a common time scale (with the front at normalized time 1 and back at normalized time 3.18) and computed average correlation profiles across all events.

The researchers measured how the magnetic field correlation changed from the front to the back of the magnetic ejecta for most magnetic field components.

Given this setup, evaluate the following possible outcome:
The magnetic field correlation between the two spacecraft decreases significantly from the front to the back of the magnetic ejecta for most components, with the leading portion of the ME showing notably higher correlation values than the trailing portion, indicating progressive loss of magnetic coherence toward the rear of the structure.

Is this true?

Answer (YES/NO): YES